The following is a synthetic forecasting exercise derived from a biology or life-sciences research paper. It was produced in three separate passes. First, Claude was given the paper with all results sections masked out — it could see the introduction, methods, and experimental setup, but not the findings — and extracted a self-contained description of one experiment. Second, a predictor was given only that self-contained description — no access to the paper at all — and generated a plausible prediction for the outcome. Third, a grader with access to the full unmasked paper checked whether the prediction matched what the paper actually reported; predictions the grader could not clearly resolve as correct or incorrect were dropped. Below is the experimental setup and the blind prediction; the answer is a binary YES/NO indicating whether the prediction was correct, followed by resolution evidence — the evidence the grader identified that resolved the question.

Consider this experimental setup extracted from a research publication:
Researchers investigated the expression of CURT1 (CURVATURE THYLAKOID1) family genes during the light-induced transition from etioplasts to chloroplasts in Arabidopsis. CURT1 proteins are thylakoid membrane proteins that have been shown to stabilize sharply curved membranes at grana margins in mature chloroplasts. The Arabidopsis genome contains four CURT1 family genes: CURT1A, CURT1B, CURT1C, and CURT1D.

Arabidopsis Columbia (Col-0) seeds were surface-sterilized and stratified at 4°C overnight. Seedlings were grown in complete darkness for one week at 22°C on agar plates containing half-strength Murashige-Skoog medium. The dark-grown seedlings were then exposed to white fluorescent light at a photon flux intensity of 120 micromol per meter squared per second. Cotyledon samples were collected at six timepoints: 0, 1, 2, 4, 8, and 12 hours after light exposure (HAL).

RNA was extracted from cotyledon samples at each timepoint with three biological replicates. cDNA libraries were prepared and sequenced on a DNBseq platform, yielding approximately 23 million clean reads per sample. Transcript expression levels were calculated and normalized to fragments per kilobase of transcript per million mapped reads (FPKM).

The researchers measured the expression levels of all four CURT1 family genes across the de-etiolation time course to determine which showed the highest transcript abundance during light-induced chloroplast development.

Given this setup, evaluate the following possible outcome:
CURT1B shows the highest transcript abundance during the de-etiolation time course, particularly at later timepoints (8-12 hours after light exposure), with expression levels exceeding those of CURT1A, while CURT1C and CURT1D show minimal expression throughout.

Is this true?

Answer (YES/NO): NO